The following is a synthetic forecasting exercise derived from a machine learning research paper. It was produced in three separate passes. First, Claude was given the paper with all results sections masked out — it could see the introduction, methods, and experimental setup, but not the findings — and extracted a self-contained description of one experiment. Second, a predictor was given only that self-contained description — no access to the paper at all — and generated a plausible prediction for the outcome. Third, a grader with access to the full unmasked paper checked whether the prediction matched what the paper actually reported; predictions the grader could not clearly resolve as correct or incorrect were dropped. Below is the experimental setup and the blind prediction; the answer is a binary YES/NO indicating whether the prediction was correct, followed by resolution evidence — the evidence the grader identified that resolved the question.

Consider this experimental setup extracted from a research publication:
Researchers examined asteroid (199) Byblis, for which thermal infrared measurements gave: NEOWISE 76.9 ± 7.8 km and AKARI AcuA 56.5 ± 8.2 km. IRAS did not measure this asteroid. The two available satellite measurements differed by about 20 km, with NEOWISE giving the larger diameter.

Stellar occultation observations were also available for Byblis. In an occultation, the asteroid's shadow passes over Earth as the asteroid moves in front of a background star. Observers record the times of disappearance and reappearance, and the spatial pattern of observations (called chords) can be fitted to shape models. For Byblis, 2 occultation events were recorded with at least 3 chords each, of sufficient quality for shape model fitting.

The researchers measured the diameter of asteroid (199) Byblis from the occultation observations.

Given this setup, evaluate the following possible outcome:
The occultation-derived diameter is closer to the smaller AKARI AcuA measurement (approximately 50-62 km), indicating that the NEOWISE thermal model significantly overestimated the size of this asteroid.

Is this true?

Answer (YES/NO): YES